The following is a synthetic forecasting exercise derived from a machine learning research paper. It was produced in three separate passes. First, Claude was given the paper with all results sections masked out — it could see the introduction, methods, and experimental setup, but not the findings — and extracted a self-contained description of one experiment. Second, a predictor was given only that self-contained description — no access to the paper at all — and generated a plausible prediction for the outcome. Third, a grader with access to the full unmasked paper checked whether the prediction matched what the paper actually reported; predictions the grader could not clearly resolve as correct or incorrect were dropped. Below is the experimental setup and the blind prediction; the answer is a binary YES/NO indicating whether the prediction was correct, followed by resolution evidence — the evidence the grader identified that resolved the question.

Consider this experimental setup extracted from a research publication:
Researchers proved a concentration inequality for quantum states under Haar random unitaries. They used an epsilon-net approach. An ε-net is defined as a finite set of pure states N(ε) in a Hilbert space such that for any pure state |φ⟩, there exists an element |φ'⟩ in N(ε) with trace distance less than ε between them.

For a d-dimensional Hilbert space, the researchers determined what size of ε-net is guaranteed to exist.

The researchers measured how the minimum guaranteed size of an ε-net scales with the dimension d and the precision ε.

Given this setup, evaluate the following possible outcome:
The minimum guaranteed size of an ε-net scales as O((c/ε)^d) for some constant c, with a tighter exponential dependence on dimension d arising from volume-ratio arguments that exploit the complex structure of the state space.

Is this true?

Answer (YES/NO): NO